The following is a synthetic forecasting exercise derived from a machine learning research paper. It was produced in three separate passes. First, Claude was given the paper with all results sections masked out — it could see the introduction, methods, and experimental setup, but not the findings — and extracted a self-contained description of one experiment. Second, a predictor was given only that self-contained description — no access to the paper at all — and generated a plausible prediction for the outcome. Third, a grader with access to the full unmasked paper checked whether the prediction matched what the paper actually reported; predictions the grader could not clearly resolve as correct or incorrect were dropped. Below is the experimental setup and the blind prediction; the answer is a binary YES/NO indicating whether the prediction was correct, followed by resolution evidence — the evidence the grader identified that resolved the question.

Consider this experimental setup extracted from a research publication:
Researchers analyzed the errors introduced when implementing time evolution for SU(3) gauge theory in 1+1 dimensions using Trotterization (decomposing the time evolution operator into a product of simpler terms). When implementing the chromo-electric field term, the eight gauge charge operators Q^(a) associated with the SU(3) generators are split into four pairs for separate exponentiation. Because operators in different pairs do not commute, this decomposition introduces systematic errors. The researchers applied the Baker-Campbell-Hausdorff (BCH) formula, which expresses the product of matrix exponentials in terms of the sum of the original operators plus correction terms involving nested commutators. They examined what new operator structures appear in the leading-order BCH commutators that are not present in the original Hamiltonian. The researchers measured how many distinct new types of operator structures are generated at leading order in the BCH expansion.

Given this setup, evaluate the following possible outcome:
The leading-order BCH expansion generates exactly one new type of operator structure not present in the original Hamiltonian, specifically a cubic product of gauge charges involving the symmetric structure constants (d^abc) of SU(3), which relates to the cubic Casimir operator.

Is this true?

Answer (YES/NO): NO